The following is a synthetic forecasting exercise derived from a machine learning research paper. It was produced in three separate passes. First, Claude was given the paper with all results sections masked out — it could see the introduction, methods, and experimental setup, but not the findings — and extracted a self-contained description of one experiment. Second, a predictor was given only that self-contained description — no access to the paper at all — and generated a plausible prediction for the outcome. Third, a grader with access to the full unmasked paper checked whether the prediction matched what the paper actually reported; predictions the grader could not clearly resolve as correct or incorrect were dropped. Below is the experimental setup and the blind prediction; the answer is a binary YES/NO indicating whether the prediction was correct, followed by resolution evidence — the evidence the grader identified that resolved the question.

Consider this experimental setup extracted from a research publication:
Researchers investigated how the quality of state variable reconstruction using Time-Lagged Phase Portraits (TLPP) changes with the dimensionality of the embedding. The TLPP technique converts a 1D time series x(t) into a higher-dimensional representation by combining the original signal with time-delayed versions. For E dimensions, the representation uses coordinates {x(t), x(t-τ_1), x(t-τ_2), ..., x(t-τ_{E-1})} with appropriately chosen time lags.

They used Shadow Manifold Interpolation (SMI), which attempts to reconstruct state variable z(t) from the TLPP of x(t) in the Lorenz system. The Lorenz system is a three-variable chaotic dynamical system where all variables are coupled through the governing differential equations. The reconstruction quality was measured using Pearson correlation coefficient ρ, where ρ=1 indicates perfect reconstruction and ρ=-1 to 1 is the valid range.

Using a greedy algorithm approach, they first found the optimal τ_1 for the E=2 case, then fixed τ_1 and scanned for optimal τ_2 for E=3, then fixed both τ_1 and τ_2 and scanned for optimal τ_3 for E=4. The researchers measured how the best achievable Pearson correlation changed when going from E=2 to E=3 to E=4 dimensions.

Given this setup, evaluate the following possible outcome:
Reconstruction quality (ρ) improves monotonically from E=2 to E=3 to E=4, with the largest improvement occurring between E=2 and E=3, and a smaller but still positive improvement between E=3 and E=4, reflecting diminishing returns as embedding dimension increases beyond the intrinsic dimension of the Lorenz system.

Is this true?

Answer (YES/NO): YES